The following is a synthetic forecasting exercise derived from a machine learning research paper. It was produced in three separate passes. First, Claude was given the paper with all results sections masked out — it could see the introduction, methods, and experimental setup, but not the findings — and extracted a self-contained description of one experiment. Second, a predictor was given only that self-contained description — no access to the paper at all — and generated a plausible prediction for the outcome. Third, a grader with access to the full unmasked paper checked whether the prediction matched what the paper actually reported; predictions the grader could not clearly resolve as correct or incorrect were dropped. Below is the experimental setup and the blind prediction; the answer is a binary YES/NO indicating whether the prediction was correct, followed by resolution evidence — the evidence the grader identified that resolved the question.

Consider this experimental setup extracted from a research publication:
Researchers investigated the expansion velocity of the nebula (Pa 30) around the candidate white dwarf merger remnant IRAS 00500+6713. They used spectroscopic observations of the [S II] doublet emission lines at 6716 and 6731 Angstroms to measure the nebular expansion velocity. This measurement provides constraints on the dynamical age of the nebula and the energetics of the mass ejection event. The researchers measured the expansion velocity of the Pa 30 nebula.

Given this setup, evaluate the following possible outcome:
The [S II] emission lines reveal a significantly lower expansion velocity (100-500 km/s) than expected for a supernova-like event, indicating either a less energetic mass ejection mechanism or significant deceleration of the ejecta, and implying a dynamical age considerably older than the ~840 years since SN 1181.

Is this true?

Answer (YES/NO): NO